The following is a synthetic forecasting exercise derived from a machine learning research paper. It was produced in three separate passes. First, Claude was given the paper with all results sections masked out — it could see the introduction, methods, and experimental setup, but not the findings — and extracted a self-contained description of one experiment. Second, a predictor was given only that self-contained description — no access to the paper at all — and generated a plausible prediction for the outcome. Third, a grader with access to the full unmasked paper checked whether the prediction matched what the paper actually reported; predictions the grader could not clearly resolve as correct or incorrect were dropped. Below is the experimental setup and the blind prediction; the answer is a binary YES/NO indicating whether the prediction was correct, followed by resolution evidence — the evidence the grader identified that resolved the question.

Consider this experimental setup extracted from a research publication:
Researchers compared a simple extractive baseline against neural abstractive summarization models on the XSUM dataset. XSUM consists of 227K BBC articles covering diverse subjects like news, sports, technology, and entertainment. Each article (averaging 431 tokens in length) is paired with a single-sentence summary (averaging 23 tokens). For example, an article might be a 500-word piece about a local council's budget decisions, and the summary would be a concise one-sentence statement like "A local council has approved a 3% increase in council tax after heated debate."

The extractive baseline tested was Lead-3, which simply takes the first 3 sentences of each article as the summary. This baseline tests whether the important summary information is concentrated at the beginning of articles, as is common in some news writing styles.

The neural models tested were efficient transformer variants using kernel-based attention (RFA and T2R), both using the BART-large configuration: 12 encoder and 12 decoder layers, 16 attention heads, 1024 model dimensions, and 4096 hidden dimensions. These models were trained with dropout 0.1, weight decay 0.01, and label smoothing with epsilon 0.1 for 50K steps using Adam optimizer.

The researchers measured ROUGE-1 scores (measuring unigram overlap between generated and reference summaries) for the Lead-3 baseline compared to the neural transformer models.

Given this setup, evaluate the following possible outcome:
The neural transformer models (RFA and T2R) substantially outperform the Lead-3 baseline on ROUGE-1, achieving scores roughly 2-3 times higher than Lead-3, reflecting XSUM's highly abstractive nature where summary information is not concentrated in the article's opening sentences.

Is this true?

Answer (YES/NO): NO